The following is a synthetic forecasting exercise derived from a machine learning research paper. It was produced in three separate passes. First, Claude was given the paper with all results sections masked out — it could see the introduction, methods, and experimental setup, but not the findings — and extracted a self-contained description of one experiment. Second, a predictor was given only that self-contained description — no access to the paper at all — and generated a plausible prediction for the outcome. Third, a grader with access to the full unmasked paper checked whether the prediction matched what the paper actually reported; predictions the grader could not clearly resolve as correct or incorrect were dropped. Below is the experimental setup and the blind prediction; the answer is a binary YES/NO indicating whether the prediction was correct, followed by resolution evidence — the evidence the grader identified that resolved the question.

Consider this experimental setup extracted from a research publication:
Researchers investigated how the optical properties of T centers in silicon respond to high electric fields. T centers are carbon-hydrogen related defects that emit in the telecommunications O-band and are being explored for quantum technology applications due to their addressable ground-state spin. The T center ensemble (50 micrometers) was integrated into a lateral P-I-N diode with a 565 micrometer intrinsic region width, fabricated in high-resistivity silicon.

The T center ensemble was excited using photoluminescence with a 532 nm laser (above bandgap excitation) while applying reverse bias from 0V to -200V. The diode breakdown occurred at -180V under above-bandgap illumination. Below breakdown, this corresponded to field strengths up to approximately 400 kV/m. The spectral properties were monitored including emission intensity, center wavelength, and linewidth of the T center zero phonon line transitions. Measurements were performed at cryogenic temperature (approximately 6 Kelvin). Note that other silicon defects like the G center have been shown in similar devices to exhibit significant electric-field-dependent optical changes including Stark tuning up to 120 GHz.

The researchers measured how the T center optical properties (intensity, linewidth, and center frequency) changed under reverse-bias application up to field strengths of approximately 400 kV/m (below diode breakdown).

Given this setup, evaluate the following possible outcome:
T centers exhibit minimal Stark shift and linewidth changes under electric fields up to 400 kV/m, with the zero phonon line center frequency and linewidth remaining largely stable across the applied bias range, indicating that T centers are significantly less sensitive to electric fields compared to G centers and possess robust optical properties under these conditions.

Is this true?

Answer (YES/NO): YES